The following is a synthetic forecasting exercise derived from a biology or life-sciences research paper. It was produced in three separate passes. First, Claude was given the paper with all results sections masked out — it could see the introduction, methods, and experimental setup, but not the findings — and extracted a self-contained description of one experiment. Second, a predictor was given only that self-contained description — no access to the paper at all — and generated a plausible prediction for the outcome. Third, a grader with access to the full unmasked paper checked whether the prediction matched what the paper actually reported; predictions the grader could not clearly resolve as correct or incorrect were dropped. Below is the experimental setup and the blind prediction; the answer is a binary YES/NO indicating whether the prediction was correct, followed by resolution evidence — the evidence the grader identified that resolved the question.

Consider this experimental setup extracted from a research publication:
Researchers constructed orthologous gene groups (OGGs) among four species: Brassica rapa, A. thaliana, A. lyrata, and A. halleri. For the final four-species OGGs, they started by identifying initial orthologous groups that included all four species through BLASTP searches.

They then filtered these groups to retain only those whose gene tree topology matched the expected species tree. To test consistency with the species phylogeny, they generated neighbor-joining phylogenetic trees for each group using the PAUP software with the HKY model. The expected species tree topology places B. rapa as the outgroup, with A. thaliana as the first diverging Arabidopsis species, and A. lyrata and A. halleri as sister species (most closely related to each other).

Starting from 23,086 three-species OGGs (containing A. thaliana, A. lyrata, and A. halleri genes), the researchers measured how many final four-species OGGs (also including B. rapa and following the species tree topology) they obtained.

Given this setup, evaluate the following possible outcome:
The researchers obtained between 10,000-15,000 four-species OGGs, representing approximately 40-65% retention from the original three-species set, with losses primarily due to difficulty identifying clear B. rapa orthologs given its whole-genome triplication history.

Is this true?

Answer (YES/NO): NO